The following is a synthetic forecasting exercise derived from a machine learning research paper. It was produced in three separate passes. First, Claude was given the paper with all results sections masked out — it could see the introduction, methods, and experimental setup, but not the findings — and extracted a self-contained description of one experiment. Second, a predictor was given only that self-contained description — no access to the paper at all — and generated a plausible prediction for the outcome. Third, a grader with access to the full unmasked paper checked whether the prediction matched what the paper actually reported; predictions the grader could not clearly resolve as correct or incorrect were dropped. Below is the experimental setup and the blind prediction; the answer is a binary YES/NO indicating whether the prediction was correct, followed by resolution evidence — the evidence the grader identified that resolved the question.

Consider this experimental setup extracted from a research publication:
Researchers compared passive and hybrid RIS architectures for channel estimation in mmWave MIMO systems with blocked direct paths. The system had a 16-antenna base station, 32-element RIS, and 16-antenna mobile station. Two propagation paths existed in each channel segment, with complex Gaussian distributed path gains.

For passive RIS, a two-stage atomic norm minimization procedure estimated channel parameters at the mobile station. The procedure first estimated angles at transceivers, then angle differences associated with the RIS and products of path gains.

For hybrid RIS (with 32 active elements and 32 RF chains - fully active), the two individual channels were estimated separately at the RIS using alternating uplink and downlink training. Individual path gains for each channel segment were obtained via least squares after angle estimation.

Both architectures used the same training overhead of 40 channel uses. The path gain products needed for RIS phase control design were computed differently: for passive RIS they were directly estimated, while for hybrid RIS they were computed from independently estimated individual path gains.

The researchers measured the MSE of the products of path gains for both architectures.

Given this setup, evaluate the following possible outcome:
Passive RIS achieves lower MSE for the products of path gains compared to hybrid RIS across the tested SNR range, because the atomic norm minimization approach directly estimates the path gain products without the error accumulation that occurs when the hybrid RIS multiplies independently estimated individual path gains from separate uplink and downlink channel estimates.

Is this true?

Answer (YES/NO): YES